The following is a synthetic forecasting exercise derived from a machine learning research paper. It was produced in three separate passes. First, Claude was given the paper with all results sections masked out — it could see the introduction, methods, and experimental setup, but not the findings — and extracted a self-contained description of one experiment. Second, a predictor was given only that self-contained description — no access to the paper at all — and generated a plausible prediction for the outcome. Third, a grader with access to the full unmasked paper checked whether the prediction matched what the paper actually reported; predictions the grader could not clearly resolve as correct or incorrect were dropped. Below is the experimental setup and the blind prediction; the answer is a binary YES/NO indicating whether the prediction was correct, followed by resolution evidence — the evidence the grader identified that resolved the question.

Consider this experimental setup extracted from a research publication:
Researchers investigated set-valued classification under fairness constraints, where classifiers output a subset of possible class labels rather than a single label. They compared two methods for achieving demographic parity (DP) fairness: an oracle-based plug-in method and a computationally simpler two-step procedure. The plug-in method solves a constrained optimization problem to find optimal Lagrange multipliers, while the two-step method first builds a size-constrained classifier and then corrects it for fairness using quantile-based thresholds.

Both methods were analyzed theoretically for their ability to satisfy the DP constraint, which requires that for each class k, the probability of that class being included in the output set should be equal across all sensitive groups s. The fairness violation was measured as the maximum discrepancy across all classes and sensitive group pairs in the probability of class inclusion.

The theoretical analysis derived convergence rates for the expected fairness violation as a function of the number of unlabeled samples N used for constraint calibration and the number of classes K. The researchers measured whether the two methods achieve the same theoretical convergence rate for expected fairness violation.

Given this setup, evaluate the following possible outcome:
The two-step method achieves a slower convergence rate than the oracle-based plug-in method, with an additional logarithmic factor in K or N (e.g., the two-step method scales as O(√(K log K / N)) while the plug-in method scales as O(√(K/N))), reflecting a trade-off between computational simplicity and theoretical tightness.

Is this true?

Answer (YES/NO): NO